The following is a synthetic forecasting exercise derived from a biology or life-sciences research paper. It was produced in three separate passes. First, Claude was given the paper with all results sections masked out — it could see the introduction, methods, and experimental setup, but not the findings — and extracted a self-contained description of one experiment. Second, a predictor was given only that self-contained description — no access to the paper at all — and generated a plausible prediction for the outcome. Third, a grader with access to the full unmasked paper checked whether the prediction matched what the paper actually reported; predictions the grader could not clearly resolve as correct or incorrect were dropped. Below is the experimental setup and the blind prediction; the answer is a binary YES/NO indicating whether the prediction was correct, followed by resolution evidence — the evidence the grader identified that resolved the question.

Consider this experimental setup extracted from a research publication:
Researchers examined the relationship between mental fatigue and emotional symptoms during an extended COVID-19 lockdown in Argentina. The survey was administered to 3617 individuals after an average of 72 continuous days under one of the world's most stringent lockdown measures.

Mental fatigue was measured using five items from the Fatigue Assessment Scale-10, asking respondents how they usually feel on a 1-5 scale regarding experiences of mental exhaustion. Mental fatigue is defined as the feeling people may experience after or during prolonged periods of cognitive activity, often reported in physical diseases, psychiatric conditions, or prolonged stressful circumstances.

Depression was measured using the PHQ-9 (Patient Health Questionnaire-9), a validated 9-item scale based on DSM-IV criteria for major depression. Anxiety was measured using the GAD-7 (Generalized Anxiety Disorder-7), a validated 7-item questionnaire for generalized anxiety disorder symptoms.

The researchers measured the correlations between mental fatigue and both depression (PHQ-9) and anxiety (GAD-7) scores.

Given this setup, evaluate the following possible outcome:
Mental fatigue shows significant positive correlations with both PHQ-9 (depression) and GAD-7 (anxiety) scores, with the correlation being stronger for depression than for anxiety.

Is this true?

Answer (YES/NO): YES